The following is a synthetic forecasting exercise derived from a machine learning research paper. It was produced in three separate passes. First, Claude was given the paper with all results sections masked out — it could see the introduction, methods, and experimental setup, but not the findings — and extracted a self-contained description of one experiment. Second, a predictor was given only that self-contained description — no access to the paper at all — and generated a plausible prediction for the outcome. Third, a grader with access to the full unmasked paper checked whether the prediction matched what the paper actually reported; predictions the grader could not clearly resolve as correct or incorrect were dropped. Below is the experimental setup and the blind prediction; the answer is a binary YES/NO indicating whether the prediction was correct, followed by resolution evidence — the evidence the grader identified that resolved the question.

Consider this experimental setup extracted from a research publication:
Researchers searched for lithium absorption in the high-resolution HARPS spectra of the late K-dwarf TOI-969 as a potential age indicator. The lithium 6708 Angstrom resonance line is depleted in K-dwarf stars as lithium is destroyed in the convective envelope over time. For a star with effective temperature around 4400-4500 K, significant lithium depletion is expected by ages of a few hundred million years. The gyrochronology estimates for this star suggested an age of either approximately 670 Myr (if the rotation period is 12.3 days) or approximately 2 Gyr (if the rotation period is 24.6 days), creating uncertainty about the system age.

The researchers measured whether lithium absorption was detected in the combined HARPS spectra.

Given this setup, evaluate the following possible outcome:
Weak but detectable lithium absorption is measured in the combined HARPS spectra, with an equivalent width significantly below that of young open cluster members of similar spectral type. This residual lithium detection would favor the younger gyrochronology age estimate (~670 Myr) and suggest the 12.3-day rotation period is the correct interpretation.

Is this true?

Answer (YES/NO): NO